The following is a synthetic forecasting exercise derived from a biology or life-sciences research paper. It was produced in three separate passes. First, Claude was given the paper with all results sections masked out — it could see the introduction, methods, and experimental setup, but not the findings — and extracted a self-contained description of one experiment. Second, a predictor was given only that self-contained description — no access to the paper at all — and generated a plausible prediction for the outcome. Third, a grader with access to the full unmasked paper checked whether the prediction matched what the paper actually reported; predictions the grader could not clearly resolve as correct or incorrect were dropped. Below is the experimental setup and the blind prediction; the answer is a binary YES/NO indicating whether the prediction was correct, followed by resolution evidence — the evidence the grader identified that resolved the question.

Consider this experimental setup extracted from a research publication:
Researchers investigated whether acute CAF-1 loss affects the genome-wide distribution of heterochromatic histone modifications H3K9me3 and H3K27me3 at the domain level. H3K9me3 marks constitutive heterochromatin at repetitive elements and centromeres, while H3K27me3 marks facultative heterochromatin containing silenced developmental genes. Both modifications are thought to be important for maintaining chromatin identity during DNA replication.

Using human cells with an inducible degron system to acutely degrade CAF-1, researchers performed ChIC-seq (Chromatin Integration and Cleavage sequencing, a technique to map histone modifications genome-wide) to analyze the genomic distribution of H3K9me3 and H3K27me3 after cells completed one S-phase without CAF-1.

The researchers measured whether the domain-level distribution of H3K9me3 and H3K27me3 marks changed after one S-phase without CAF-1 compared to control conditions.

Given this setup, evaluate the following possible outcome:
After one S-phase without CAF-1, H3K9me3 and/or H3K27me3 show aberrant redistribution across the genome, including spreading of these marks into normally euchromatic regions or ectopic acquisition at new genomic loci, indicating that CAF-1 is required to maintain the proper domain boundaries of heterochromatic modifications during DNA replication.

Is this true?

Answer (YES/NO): NO